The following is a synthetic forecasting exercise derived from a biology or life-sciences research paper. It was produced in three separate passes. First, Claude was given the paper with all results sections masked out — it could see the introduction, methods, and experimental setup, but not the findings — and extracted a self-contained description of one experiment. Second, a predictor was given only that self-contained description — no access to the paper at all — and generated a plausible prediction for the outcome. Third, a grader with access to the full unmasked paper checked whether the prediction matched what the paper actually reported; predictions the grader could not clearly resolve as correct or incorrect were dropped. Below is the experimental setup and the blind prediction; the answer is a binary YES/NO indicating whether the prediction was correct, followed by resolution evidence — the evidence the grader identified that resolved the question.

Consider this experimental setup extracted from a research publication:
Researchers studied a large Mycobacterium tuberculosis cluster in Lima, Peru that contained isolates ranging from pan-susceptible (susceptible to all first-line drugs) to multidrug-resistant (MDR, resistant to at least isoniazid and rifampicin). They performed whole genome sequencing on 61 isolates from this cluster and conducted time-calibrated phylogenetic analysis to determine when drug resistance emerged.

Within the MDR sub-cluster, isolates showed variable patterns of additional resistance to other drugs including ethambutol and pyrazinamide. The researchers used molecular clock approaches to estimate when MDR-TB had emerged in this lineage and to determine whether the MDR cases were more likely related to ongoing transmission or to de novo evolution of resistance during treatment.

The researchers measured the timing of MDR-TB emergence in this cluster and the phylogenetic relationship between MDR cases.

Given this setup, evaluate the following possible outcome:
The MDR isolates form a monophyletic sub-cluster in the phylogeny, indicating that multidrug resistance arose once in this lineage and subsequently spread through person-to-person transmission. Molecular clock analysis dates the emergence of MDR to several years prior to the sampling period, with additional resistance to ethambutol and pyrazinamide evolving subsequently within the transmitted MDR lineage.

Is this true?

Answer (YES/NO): NO